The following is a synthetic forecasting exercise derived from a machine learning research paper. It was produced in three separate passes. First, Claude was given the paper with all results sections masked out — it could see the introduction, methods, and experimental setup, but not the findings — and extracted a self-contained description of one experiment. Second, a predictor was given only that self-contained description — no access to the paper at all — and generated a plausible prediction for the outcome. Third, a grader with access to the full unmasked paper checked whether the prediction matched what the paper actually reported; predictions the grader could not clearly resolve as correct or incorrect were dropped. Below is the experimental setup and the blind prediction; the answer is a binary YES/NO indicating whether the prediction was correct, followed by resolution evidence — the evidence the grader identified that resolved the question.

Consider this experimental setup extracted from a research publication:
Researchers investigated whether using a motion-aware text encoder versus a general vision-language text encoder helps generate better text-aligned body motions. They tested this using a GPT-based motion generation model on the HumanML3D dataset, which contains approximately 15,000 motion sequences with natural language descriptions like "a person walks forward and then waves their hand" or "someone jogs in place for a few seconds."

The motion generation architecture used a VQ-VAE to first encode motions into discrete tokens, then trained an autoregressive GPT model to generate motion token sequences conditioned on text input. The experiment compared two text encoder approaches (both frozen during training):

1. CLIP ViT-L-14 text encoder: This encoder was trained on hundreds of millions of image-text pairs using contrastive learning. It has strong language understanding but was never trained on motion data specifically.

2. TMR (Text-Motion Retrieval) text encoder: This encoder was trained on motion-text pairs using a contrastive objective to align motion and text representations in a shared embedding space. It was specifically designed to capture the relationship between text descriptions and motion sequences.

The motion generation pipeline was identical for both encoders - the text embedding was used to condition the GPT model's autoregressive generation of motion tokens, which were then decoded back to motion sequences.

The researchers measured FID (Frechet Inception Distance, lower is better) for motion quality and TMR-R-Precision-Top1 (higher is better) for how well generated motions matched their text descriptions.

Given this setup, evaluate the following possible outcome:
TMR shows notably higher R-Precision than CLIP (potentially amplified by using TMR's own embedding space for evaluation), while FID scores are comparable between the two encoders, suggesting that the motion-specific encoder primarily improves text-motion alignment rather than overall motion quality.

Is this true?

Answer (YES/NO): NO